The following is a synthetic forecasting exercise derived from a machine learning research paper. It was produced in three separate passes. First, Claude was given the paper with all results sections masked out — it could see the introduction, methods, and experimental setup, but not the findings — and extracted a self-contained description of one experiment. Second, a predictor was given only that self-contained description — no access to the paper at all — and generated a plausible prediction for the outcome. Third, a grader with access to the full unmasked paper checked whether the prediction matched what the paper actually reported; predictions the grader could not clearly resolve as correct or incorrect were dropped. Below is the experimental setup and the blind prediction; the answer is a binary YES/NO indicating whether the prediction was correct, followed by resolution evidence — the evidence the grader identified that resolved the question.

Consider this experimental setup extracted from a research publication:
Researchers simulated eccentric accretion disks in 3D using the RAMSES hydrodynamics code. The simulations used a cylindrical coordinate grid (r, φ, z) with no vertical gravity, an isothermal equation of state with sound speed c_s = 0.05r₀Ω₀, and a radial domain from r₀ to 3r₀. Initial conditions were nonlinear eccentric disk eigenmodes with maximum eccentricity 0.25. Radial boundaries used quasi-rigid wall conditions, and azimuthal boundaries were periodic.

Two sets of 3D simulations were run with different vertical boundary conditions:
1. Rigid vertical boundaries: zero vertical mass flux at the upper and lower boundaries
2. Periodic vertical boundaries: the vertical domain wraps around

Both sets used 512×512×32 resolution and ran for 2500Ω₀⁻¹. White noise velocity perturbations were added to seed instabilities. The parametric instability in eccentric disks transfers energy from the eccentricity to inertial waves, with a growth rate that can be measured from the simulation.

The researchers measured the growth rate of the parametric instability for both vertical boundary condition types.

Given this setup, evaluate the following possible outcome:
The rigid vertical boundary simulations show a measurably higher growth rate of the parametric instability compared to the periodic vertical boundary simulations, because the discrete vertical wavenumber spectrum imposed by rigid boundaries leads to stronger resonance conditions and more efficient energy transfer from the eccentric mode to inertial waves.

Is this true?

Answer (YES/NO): NO